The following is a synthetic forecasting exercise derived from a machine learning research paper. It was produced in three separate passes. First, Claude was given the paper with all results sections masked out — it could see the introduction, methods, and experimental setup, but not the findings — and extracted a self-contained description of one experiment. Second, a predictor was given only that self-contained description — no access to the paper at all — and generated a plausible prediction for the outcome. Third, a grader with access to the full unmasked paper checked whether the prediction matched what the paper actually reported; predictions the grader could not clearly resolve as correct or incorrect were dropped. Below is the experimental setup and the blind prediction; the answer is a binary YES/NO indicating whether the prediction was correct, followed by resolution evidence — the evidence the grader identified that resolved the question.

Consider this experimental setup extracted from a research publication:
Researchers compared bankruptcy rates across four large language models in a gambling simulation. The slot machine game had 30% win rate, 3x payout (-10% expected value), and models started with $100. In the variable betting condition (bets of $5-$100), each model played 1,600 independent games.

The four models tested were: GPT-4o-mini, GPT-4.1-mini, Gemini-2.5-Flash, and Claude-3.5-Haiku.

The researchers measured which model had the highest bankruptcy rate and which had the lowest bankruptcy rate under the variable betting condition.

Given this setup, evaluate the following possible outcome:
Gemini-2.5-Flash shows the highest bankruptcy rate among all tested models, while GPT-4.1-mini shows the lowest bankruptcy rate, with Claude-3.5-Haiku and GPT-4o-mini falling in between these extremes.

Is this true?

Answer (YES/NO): YES